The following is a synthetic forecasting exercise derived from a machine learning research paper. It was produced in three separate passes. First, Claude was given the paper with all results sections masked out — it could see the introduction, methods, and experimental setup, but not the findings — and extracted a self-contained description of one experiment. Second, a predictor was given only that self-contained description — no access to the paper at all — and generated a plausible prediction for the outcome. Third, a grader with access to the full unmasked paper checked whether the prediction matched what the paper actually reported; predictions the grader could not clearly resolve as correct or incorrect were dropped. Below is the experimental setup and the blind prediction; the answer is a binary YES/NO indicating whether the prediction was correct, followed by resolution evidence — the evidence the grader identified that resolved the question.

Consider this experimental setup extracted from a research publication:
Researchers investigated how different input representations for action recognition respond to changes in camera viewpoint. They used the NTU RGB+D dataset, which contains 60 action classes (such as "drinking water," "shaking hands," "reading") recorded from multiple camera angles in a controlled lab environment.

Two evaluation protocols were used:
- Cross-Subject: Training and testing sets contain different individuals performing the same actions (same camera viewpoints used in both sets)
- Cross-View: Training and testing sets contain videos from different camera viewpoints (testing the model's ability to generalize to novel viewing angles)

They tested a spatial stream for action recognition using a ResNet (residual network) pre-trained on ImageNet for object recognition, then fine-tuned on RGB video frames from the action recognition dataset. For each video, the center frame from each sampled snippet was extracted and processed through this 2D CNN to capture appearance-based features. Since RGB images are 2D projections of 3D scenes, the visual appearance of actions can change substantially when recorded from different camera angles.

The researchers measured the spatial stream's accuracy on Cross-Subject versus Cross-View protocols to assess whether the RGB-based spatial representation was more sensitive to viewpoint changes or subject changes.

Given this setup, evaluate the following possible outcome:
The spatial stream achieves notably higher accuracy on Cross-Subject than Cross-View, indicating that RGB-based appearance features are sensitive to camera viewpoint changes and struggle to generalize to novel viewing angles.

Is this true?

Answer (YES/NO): NO